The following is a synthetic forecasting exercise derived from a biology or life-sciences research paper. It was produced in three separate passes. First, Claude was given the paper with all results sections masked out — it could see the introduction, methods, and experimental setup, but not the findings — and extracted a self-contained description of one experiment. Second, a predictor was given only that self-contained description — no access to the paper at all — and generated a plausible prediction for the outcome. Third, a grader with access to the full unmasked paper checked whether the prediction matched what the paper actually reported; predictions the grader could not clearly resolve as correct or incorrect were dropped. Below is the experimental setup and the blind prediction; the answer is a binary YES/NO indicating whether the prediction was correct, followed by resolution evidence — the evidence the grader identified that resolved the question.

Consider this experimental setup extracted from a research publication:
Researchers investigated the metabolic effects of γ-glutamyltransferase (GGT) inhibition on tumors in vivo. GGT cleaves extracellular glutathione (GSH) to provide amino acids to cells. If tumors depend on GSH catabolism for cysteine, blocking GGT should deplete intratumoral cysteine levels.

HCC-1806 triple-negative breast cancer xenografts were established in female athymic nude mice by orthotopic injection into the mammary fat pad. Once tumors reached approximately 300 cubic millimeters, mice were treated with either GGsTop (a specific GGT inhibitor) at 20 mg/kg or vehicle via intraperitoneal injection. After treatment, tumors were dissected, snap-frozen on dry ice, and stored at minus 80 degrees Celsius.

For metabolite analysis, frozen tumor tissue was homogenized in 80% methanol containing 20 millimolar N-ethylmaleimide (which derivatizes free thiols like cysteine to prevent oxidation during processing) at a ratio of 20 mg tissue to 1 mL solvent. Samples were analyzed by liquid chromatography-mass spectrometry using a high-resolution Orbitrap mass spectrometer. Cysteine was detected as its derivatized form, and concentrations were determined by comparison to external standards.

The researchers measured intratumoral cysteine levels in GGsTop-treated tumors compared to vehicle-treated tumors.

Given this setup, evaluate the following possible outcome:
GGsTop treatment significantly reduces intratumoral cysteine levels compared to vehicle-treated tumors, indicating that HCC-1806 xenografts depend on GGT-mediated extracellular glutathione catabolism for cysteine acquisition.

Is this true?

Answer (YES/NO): YES